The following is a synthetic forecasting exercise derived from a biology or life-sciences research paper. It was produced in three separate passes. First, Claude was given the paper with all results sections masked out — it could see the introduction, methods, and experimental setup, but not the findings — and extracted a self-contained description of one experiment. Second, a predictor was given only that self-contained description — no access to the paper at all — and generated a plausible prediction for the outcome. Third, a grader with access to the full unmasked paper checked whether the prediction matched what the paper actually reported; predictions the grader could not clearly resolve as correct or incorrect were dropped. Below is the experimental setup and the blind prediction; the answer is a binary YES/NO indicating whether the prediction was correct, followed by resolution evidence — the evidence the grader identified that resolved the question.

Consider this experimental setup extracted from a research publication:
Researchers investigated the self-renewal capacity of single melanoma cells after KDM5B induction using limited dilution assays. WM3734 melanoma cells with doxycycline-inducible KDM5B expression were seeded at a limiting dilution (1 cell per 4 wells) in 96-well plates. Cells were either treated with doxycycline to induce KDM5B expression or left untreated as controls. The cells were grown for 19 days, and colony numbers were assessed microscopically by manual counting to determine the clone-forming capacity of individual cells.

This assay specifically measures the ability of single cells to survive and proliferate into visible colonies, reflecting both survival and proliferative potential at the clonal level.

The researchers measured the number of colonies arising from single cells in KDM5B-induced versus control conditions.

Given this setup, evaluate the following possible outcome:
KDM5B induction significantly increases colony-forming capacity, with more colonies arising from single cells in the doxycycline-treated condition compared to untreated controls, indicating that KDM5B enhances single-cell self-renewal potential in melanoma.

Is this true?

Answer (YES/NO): NO